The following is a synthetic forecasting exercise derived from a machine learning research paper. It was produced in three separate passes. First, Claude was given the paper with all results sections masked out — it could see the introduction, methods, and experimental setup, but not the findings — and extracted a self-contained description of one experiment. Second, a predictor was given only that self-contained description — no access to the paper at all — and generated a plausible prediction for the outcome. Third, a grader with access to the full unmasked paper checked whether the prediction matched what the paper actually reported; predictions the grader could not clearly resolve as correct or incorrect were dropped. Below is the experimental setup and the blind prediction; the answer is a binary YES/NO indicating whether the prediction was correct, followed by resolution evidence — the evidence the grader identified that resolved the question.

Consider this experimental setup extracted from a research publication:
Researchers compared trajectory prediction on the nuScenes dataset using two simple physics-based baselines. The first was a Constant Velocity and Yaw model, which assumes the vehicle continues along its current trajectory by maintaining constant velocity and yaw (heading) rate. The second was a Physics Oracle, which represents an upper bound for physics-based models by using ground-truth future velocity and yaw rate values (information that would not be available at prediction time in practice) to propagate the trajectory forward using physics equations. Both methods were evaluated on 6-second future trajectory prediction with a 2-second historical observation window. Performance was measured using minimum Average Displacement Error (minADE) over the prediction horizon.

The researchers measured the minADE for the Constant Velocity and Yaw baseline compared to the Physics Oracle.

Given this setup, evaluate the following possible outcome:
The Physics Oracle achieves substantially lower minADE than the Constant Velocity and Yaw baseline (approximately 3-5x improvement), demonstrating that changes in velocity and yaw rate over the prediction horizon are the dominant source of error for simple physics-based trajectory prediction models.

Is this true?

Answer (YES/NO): NO